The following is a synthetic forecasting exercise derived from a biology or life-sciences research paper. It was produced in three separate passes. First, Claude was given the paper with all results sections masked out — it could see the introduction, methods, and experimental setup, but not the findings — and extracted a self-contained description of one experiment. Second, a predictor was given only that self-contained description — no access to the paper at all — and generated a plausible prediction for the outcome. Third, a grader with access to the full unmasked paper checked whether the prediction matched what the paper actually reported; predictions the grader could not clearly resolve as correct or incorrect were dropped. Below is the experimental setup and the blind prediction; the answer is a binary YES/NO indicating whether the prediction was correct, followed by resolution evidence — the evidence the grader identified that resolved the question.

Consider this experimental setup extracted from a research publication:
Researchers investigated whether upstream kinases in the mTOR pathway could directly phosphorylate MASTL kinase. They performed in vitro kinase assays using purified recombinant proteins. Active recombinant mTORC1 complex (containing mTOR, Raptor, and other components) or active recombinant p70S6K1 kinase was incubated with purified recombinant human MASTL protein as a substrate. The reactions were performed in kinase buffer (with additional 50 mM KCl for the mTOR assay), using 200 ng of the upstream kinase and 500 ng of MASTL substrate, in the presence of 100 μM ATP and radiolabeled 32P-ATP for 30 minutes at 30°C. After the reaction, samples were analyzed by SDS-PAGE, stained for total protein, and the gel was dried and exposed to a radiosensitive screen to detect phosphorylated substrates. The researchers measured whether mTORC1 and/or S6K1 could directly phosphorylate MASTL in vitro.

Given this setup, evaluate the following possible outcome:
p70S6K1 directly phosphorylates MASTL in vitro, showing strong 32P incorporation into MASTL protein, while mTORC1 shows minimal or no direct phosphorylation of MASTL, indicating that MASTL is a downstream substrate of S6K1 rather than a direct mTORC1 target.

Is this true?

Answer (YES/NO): NO